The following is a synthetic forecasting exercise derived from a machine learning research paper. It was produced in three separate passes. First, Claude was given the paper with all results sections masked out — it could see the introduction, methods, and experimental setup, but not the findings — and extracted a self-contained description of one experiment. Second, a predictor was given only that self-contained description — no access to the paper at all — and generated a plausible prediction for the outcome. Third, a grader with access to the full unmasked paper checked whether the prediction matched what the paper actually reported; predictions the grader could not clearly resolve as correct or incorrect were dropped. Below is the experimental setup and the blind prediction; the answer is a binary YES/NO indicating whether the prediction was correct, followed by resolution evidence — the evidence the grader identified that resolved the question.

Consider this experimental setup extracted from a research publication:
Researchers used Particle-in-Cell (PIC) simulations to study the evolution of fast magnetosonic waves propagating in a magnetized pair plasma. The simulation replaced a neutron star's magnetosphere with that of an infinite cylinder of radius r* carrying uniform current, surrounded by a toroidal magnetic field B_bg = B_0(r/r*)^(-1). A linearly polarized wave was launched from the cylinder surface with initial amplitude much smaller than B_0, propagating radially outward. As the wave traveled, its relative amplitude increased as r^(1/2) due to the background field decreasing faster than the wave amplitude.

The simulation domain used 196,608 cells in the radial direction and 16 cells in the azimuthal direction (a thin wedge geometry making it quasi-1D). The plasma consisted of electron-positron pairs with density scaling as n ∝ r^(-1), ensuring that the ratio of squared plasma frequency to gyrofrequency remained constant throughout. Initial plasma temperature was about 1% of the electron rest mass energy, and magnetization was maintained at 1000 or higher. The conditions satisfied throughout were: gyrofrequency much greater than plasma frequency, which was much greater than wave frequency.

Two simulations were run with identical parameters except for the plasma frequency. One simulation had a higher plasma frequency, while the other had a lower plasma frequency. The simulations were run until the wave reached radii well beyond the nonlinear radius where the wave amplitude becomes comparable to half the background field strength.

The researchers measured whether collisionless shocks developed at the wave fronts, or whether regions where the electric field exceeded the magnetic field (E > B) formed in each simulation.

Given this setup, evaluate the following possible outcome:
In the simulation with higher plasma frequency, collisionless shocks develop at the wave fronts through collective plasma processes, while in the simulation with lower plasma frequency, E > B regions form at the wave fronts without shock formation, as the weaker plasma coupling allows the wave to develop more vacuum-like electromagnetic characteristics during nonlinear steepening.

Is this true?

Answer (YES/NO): YES